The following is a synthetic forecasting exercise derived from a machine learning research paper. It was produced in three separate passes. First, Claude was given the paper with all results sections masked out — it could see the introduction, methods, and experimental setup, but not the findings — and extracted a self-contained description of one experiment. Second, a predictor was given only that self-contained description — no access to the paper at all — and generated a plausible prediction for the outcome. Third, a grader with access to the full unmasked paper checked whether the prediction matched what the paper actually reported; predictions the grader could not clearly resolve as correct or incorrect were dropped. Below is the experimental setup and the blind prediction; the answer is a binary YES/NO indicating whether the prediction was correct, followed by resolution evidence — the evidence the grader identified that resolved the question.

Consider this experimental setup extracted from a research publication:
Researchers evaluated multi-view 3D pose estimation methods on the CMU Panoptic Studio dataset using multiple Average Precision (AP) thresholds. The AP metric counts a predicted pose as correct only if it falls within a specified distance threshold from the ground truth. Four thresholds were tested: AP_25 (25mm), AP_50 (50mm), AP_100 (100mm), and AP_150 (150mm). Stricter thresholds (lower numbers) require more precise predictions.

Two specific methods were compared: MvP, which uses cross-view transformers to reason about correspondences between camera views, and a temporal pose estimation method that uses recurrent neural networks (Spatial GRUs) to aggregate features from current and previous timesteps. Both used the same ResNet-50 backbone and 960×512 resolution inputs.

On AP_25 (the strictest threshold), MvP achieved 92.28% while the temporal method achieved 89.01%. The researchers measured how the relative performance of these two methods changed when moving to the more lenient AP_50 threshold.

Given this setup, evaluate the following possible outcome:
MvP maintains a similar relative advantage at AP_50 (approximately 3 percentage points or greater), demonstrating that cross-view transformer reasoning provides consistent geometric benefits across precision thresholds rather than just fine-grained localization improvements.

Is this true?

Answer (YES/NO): NO